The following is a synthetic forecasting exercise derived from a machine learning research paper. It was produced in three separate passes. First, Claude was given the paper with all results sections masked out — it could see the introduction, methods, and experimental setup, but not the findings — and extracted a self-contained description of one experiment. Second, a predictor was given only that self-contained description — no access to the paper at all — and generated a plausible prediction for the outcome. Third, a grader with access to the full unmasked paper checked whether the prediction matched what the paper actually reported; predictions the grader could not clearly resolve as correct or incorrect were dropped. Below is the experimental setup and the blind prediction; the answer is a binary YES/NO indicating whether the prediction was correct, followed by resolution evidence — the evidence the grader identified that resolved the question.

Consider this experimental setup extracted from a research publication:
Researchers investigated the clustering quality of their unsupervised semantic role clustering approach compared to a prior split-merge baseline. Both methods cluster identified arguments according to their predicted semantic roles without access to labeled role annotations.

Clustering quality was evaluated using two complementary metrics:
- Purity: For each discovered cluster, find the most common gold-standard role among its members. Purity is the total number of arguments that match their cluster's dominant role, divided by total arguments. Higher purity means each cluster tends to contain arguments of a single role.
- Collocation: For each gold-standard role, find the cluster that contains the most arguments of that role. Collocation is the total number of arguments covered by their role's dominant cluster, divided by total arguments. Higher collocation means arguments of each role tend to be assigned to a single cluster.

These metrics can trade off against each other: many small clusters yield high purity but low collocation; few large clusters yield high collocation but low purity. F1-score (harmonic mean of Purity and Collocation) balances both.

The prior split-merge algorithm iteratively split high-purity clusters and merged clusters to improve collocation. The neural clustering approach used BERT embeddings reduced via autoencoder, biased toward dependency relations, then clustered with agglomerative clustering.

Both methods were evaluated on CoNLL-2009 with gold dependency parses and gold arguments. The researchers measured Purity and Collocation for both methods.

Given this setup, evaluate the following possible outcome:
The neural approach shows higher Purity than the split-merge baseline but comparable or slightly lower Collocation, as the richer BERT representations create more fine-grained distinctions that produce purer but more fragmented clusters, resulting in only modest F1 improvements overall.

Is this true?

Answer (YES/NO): NO